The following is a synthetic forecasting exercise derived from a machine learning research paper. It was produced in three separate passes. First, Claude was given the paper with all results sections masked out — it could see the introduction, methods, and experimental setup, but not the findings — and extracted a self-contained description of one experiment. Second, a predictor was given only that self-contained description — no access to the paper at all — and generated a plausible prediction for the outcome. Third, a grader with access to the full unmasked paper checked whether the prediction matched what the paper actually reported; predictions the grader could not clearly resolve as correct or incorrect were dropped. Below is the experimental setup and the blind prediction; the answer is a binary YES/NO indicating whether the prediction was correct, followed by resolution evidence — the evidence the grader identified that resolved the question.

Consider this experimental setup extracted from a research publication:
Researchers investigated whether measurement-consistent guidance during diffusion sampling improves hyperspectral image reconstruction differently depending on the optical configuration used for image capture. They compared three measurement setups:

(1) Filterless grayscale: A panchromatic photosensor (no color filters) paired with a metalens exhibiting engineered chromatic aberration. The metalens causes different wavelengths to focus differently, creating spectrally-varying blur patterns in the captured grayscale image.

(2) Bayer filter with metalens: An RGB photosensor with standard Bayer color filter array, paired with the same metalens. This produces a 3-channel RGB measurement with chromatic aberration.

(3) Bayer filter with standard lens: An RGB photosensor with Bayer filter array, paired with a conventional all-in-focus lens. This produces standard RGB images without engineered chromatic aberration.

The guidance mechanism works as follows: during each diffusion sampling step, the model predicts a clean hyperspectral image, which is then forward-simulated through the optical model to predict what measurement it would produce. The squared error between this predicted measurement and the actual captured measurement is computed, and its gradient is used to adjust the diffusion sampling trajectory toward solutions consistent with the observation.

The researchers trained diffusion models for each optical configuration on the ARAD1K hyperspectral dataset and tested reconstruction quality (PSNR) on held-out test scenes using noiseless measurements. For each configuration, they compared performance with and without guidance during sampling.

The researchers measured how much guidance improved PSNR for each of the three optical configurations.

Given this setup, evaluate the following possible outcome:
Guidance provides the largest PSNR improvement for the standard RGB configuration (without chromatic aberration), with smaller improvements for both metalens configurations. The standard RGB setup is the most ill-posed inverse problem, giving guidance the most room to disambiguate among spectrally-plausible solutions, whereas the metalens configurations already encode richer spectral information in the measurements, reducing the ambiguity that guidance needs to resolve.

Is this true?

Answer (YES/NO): NO